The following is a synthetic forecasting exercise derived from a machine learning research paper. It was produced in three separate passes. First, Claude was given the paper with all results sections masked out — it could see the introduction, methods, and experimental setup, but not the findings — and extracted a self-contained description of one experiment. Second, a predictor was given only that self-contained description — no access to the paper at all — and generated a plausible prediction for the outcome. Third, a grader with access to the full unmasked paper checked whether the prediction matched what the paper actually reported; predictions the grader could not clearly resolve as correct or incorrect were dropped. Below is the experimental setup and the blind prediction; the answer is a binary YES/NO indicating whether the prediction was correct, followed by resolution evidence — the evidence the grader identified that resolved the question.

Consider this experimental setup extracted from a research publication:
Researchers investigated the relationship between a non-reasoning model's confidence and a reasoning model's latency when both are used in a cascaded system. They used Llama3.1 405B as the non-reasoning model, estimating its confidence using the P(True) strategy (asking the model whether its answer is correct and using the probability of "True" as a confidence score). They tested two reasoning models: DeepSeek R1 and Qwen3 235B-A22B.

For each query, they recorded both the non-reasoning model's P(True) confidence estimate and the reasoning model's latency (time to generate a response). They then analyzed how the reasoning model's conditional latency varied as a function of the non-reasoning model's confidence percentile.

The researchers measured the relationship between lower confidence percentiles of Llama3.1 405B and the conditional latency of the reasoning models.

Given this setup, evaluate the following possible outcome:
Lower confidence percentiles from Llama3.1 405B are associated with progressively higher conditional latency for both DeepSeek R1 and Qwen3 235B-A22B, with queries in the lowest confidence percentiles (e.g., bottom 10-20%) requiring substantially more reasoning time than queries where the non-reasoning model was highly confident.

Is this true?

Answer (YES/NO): YES